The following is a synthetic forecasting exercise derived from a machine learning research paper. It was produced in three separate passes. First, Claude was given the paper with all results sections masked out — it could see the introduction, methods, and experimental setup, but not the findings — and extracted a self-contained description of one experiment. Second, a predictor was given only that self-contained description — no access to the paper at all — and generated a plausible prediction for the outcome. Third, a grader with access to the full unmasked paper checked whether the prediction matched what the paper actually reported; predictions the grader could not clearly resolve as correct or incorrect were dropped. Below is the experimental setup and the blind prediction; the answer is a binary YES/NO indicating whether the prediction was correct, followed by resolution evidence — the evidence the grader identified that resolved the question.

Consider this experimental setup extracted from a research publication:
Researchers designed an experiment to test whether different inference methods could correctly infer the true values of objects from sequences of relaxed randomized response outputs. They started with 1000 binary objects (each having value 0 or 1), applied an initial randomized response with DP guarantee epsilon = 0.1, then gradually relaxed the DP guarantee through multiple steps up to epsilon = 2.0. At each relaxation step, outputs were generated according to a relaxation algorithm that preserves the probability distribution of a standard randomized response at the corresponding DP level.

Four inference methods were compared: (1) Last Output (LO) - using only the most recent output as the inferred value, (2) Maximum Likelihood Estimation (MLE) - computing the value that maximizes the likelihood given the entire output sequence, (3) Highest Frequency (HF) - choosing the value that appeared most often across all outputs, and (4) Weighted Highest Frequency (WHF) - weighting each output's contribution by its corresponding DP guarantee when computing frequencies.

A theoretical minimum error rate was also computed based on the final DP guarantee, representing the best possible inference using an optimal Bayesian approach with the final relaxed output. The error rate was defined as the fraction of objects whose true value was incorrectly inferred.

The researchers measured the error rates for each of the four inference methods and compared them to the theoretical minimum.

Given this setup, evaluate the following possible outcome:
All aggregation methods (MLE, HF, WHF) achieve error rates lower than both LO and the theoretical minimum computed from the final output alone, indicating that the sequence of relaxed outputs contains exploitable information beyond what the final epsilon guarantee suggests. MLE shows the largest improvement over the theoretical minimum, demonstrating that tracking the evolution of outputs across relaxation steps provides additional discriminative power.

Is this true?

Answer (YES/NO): NO